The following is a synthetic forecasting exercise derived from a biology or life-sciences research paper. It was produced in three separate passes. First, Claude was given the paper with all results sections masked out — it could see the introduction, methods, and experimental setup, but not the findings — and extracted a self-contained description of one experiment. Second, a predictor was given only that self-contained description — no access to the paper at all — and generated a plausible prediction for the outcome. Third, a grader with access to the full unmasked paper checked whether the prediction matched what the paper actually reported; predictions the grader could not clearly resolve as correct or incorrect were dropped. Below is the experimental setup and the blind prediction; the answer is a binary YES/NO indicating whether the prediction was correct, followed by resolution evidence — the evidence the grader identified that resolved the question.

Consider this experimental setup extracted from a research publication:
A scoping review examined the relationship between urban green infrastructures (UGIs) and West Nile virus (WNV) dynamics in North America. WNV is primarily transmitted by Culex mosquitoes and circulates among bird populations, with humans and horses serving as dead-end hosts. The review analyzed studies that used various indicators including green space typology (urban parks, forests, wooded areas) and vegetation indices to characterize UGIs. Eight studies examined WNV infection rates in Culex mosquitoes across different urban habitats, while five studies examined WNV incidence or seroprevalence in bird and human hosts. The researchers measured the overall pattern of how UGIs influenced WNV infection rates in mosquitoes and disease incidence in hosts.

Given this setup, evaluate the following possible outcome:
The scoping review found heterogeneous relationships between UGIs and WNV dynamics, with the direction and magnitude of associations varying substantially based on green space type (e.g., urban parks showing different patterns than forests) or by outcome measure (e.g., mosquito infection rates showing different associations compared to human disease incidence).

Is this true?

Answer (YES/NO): NO